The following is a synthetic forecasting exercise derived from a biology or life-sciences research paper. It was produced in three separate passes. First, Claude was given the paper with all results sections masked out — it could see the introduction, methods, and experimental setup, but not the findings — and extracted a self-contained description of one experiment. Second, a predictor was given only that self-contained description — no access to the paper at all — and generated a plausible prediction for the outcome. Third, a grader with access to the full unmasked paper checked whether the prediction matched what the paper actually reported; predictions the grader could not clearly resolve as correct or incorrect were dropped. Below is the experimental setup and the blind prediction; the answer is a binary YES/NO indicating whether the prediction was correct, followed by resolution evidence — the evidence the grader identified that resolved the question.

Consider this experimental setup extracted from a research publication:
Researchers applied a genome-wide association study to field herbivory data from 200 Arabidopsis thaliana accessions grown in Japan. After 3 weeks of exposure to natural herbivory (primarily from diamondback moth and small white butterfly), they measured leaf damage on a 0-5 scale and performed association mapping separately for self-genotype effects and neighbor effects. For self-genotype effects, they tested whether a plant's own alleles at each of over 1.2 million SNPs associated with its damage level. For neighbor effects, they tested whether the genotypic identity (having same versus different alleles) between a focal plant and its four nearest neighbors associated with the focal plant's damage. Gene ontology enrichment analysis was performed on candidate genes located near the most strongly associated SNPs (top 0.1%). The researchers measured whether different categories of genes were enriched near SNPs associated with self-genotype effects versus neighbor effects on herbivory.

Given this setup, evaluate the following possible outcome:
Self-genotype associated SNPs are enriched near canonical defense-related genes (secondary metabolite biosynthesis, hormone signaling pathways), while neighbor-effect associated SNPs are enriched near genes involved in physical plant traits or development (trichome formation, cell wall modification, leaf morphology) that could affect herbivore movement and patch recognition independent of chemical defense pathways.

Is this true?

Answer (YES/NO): NO